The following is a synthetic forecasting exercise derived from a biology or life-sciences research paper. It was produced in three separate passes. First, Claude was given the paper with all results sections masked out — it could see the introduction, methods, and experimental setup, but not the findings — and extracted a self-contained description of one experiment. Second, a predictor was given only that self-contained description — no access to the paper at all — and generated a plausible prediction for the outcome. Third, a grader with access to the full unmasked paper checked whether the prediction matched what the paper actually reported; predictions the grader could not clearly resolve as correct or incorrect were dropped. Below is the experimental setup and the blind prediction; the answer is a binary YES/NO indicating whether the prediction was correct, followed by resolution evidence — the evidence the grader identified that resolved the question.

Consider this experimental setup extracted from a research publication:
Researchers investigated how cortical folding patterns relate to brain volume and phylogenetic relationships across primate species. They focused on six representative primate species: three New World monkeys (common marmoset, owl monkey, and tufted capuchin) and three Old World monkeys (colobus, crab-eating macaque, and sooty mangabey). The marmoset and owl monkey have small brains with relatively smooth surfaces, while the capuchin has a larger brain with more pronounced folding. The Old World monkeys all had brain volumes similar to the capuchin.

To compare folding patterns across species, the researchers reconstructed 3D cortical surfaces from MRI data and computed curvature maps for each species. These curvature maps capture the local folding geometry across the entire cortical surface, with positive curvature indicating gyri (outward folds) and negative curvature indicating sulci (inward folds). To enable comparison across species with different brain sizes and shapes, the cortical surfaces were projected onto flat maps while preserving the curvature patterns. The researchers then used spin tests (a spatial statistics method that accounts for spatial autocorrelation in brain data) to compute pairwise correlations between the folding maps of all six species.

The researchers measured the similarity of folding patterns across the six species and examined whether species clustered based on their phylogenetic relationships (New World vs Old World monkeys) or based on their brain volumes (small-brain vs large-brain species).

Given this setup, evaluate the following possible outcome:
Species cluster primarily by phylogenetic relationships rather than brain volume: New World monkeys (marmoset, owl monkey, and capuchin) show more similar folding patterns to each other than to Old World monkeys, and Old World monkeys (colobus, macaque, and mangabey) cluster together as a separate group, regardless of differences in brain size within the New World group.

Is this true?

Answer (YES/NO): NO